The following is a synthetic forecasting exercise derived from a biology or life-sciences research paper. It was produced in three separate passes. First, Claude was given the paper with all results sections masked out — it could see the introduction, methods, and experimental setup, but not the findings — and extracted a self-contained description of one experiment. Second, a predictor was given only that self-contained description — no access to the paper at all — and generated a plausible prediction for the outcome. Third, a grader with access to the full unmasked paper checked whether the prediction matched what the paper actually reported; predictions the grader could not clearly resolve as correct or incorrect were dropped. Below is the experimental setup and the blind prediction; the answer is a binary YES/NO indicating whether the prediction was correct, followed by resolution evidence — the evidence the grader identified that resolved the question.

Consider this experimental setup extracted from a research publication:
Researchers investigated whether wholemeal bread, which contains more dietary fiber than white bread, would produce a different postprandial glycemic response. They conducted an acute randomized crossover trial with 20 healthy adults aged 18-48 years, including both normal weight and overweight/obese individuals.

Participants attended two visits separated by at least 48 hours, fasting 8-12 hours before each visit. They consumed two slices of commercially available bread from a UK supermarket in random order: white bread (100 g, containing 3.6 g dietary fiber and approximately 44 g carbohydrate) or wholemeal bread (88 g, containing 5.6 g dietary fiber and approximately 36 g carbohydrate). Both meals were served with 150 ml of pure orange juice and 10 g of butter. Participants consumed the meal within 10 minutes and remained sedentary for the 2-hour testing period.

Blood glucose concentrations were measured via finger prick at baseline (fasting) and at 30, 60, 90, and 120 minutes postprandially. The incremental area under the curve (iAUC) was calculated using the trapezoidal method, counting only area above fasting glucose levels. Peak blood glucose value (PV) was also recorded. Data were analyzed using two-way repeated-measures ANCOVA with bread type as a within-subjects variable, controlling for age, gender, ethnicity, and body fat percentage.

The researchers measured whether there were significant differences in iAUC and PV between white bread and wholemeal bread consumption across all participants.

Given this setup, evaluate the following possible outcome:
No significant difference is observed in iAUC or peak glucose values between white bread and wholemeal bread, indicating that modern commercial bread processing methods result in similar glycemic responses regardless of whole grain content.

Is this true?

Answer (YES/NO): YES